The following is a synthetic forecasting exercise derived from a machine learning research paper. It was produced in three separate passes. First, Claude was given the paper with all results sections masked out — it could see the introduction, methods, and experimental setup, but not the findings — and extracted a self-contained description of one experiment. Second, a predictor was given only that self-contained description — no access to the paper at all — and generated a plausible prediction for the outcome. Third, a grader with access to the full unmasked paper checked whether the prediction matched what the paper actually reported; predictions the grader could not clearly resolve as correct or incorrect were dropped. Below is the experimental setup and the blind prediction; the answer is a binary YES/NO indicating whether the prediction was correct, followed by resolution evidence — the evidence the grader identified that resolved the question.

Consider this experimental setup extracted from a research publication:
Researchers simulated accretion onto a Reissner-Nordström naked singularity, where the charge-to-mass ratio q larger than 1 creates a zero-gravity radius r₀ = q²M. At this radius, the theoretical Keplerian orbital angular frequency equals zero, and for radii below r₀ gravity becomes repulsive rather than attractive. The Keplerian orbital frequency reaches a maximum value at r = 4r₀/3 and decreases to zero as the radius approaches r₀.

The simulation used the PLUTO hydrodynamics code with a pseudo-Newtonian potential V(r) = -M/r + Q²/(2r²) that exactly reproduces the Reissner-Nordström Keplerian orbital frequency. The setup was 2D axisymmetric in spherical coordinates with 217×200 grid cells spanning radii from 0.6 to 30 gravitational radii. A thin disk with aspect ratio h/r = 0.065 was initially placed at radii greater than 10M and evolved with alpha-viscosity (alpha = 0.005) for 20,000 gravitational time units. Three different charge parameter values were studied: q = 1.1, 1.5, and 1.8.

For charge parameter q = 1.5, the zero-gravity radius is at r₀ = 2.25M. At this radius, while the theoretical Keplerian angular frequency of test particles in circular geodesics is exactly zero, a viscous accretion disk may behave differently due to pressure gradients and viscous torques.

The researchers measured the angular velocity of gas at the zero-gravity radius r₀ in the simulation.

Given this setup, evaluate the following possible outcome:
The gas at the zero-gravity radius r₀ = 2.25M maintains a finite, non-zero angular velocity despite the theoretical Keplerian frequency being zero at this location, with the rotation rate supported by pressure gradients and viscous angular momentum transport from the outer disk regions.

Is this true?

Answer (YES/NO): NO